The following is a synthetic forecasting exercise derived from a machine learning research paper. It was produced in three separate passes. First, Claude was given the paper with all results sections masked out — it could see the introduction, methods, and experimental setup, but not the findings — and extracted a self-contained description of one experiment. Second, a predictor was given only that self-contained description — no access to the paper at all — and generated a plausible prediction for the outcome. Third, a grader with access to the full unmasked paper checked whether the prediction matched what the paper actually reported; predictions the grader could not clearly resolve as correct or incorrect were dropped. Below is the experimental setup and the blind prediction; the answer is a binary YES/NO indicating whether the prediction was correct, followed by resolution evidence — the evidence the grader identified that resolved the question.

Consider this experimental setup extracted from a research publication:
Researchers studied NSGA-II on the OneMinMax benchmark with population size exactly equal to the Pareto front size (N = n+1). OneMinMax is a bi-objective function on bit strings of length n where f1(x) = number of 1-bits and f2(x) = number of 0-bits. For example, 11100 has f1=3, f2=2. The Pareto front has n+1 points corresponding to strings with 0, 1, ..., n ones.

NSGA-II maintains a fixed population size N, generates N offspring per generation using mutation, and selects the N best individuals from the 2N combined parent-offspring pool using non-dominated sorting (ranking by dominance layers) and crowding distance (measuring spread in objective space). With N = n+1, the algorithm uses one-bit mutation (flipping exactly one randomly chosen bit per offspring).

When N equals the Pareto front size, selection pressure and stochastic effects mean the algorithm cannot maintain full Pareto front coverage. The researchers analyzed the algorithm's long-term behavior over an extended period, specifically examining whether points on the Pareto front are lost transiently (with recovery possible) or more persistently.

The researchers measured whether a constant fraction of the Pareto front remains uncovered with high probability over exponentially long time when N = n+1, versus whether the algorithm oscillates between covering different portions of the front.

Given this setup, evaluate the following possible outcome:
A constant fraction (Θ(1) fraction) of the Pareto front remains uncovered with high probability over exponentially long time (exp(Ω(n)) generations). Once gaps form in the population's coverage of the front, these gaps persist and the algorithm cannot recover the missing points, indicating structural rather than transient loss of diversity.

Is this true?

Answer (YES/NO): YES